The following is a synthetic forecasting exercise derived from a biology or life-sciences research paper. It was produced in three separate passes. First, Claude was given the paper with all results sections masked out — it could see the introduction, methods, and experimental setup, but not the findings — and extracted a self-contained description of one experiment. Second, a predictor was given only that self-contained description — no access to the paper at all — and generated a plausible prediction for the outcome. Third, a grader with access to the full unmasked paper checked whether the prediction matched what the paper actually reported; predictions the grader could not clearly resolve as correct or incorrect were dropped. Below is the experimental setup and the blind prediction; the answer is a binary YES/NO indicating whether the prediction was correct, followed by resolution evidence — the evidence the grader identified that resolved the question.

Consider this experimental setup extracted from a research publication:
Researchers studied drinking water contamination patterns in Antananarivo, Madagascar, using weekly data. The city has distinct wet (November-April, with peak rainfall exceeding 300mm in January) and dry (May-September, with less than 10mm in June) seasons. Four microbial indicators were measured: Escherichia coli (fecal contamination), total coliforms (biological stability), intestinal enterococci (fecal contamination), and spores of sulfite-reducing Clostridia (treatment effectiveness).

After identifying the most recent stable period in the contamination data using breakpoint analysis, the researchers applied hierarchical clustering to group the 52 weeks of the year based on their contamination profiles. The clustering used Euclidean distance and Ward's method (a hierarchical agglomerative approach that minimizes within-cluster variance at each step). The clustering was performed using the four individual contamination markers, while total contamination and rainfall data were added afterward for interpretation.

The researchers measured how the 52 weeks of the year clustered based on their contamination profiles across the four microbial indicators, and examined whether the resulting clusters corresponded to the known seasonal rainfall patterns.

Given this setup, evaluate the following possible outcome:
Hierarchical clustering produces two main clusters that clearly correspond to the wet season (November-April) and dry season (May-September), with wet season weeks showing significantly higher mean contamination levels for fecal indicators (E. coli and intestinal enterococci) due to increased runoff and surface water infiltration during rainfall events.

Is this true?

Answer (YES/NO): NO